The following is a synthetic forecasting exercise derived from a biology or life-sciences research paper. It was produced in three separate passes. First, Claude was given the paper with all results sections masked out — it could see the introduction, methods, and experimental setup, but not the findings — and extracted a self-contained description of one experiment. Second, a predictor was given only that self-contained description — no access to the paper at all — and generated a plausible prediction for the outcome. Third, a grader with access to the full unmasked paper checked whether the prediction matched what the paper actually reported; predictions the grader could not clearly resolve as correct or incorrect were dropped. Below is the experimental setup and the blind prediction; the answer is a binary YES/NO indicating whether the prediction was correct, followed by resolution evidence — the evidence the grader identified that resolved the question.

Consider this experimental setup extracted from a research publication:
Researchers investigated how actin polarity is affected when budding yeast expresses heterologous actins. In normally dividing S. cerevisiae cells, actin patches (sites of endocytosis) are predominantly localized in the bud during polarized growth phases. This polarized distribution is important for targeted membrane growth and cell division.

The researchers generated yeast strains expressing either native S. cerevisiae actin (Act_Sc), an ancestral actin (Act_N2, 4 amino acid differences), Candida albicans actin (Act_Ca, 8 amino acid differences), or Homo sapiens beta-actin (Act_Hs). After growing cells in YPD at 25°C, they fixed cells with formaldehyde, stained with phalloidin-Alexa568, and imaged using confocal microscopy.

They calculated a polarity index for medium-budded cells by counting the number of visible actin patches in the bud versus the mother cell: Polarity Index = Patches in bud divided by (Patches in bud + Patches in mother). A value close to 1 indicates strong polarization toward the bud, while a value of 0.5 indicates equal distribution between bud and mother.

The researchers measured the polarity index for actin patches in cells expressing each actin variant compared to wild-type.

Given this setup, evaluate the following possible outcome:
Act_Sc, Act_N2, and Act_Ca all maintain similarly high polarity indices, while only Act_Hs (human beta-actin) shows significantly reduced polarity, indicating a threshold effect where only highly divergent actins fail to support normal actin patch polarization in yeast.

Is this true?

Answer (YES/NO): NO